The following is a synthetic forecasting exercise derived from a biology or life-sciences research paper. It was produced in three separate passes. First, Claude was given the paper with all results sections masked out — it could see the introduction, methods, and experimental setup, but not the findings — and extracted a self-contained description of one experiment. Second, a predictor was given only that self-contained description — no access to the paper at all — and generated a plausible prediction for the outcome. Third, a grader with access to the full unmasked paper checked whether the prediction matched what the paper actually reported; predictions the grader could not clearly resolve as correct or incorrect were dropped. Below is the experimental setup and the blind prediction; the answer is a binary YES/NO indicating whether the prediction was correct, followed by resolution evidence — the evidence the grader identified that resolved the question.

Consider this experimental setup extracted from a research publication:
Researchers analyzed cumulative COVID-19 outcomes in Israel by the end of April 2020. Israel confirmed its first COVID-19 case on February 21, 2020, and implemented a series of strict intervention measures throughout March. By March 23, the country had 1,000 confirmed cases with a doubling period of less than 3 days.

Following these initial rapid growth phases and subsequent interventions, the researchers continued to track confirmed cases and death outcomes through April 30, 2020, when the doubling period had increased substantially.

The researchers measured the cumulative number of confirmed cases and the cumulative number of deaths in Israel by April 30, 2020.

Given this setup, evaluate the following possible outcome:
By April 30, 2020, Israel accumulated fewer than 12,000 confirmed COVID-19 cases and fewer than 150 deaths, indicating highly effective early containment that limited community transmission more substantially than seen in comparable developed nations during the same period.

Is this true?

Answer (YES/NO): NO